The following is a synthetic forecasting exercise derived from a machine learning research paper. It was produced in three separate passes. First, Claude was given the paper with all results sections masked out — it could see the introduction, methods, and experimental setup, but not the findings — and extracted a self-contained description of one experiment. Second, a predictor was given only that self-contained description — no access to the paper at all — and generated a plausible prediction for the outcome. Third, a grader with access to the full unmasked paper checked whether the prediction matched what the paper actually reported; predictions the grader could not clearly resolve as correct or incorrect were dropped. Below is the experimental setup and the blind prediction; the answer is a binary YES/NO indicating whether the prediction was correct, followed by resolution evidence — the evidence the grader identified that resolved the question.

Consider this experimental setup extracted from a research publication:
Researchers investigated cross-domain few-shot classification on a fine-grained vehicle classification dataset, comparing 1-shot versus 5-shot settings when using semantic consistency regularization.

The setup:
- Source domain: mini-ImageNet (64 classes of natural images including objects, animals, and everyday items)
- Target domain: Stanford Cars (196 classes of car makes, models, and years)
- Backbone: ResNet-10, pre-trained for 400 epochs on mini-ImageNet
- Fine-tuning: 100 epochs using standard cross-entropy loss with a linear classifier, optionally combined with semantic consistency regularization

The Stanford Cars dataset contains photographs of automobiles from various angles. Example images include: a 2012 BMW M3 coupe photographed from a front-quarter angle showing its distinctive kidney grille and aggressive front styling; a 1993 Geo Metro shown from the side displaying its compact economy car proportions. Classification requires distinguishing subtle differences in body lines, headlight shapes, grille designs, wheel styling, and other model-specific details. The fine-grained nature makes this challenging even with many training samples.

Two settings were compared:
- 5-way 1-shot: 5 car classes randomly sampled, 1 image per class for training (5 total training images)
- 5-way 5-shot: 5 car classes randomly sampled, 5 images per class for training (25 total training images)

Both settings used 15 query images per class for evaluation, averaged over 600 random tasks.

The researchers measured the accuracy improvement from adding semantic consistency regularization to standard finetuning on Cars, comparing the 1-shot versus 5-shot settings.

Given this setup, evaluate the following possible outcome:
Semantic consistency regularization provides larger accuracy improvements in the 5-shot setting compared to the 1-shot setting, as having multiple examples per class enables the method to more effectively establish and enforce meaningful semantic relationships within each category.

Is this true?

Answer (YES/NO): YES